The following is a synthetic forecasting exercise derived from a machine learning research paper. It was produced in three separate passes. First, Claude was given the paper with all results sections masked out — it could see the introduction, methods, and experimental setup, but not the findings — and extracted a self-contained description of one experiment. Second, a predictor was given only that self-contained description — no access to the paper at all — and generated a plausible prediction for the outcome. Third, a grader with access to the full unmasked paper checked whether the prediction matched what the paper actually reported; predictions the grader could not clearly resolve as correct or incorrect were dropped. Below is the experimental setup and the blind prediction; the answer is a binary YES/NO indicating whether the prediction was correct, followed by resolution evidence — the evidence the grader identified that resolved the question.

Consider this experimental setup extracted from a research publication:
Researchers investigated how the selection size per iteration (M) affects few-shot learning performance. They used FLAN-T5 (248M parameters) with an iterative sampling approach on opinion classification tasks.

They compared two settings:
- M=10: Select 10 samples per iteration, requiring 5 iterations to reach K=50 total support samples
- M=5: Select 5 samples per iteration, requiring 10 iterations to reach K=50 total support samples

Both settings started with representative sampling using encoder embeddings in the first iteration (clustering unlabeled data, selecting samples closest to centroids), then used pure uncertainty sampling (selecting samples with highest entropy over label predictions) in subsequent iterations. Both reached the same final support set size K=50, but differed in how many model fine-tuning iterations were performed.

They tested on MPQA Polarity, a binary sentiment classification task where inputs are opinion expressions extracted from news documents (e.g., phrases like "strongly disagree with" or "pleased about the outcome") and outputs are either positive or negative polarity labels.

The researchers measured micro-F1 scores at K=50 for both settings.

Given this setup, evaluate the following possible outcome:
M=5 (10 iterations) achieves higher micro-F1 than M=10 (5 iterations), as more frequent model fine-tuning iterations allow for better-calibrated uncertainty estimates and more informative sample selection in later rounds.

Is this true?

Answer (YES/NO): YES